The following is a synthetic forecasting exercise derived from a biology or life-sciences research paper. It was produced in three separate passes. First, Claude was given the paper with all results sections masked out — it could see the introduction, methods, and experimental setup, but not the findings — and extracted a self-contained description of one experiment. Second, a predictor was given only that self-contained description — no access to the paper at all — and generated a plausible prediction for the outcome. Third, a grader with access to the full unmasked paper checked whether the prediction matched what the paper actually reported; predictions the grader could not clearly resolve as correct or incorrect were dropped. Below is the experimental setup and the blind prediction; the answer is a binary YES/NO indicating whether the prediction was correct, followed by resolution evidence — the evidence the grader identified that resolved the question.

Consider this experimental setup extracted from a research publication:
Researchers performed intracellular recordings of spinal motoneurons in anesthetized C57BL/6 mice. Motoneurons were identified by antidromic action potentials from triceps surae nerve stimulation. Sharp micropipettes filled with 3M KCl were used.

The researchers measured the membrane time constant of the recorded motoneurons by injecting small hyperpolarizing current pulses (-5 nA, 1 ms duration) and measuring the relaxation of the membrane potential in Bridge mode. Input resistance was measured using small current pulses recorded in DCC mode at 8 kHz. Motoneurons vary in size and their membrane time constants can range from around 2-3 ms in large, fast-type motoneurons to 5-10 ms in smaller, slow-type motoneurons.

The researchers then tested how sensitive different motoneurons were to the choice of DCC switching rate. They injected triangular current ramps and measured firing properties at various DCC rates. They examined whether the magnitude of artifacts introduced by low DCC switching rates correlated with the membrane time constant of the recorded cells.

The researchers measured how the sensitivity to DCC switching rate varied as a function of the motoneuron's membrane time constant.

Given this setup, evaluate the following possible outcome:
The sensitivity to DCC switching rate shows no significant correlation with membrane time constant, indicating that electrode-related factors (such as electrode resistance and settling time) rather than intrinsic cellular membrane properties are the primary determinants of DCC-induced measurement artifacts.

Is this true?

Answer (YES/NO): NO